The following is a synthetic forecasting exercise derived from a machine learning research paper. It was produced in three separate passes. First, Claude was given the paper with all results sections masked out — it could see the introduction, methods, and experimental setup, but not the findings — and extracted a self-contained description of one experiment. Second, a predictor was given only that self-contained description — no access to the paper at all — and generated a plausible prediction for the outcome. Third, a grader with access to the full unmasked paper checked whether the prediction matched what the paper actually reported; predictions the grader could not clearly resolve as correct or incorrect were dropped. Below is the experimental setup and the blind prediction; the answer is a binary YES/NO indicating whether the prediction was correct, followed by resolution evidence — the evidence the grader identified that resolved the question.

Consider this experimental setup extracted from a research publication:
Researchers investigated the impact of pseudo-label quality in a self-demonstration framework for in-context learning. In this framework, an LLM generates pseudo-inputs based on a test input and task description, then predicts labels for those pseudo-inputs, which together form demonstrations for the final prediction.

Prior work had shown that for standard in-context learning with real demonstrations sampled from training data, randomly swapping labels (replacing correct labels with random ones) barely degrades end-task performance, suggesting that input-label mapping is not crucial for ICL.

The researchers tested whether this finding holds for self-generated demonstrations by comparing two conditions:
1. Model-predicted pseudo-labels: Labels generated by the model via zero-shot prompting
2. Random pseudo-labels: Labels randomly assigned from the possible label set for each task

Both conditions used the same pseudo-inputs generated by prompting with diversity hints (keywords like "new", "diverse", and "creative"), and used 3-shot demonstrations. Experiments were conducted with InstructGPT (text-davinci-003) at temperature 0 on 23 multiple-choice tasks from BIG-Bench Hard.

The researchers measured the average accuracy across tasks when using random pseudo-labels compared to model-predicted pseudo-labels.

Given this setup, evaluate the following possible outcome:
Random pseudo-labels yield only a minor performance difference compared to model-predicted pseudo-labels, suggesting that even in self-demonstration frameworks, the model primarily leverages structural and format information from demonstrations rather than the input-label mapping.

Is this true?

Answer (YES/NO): NO